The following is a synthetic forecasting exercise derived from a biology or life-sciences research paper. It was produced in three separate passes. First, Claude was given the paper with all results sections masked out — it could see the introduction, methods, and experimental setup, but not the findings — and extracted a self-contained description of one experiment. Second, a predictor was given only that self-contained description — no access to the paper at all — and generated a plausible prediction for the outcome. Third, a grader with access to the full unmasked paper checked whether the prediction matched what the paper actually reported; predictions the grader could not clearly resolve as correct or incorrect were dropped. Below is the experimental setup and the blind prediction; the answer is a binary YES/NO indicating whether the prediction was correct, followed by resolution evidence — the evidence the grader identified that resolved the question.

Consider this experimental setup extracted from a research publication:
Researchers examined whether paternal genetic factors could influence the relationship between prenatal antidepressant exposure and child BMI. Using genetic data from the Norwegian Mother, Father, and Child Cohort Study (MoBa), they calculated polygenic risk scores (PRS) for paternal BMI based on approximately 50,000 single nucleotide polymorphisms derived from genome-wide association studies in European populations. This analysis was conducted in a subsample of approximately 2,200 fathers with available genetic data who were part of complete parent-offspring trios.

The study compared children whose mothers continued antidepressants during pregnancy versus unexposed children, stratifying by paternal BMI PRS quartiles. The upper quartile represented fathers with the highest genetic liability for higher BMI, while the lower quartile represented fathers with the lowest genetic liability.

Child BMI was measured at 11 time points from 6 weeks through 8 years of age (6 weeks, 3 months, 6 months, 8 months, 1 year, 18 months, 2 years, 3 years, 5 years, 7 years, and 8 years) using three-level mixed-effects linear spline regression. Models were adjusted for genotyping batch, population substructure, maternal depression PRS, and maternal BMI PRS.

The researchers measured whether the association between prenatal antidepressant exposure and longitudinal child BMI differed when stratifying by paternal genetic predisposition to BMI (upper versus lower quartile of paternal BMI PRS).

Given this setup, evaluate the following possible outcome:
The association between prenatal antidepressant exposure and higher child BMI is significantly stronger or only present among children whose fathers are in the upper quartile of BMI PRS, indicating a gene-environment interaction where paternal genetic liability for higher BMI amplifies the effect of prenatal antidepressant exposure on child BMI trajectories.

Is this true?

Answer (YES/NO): NO